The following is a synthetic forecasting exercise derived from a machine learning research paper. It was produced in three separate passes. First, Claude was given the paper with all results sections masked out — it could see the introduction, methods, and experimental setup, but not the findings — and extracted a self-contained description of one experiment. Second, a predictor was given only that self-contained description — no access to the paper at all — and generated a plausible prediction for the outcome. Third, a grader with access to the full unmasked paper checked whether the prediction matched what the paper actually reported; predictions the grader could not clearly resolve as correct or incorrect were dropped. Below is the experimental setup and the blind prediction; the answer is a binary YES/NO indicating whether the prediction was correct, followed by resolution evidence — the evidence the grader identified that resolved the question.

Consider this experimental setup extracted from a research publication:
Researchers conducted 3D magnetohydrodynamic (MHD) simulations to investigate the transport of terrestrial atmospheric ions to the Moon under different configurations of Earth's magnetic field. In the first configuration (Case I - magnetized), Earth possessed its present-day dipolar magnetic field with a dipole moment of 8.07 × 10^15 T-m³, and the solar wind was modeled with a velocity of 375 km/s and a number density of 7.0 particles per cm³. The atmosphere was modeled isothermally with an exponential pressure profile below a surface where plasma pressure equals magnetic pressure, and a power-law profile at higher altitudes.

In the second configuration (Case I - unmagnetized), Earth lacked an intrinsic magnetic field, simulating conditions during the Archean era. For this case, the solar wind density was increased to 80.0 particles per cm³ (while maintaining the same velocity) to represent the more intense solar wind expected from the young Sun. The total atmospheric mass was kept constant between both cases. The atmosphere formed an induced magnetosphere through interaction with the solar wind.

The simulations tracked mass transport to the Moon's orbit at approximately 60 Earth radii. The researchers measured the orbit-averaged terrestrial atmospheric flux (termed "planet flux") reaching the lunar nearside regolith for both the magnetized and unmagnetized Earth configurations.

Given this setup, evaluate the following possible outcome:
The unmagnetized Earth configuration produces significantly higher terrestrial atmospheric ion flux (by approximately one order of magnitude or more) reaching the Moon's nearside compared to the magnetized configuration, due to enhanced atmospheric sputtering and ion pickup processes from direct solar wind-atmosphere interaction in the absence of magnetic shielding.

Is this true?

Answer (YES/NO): NO